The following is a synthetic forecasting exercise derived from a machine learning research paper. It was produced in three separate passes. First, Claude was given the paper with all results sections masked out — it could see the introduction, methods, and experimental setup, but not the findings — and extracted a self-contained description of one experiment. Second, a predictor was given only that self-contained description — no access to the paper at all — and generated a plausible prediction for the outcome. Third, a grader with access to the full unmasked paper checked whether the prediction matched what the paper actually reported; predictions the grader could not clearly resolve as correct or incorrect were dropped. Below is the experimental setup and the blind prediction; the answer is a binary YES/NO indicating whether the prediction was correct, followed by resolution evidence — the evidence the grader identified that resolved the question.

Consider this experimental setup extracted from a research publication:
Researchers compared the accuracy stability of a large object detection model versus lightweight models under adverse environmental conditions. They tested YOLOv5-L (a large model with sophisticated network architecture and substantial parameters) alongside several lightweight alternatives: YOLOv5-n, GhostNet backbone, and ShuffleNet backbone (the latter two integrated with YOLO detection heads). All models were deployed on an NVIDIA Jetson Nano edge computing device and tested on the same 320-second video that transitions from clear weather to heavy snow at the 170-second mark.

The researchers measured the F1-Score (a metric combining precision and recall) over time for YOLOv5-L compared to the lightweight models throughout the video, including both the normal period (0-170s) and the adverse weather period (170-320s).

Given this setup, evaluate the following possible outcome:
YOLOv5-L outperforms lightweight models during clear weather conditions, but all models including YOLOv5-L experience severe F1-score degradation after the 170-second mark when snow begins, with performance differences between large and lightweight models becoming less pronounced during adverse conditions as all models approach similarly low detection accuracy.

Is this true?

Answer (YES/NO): NO